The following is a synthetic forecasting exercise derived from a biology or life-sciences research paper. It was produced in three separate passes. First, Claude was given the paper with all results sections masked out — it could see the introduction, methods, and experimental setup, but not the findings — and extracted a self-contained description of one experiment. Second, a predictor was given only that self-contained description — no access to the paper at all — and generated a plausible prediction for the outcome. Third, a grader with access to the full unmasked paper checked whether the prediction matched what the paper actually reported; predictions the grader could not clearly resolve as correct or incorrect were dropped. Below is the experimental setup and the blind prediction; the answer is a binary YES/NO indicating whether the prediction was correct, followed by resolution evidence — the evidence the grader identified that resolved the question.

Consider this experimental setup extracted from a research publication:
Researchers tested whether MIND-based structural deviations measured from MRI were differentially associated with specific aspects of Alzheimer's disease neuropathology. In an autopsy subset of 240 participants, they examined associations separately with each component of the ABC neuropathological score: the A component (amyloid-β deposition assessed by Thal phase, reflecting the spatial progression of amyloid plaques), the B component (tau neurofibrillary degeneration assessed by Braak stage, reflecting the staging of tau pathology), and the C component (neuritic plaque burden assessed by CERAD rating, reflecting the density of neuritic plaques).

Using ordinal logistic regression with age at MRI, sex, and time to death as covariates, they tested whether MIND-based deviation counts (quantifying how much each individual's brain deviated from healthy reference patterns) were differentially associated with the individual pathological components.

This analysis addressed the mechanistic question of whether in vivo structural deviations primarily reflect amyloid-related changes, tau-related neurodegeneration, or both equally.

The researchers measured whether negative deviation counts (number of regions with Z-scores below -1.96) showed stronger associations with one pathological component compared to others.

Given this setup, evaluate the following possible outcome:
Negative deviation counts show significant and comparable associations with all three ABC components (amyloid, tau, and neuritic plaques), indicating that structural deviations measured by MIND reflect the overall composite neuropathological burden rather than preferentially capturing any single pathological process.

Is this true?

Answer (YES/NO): NO